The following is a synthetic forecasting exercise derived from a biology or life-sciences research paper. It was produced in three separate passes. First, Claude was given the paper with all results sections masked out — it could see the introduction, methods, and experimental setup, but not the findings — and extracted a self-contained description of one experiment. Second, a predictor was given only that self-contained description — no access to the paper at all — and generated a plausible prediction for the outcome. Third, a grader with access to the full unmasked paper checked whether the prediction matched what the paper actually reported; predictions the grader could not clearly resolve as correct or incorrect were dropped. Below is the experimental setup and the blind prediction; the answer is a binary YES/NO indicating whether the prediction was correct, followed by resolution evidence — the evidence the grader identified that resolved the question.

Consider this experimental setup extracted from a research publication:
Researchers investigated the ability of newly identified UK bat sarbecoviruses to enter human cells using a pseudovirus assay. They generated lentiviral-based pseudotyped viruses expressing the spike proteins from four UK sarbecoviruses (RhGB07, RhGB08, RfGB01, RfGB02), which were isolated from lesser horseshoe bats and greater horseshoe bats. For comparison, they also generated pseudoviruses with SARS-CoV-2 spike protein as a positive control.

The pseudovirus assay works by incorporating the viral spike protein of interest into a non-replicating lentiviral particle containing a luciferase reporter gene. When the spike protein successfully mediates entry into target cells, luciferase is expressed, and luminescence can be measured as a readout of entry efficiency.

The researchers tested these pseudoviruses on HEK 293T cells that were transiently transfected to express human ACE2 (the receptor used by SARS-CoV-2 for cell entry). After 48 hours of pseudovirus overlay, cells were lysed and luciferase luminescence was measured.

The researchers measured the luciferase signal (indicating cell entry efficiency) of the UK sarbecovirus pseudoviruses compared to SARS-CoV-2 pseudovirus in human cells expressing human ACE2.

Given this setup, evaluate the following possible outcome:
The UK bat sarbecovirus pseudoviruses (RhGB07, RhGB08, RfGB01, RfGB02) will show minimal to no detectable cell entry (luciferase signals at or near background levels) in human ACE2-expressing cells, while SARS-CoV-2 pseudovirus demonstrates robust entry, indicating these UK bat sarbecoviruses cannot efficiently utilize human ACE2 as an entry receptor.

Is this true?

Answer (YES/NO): NO